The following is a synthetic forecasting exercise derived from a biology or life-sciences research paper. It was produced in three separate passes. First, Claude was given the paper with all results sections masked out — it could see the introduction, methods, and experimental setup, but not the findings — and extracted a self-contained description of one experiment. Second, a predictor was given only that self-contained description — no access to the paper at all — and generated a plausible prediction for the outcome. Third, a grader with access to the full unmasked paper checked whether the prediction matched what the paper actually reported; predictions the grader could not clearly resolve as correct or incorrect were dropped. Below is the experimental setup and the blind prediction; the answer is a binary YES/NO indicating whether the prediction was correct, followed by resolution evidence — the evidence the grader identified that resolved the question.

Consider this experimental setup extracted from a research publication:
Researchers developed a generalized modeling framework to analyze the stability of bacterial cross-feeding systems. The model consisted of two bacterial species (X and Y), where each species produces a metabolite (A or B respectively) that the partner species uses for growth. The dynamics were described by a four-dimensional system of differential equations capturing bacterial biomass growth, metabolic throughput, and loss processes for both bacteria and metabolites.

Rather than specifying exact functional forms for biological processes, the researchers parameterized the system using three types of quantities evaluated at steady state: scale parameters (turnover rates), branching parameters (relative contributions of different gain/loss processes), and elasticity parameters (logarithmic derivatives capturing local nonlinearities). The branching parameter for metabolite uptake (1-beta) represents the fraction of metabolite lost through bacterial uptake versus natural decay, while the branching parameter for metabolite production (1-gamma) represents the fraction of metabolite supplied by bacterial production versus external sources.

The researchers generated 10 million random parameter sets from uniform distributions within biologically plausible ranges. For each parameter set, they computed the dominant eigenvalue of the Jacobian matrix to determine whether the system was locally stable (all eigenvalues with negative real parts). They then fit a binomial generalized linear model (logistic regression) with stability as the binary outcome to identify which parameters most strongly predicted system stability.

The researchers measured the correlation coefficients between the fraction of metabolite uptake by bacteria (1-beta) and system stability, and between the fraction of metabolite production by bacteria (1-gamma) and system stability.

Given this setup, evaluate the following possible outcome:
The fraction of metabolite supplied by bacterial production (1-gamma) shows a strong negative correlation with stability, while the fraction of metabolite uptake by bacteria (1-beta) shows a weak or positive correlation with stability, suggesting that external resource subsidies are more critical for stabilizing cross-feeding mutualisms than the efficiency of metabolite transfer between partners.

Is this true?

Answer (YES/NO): YES